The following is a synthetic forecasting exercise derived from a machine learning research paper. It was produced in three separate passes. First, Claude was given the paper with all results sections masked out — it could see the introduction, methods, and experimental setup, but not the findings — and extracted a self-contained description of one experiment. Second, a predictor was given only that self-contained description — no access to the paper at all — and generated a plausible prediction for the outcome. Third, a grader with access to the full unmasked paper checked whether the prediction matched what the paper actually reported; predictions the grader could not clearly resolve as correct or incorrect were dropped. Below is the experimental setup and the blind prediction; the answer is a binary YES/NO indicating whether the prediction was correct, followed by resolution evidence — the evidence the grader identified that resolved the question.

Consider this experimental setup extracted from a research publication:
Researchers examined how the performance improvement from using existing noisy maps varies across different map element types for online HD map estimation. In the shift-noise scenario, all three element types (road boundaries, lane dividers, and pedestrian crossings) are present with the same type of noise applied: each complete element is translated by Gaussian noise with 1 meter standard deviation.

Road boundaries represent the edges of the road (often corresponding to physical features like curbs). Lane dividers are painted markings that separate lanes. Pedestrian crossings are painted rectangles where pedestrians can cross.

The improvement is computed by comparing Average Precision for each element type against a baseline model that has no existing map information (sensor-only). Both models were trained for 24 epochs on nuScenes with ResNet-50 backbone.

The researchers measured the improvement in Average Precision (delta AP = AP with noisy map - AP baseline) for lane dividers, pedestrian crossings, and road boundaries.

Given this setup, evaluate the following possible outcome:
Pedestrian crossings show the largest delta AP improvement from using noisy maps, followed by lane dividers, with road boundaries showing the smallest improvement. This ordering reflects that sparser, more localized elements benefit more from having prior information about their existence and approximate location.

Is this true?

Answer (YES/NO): NO